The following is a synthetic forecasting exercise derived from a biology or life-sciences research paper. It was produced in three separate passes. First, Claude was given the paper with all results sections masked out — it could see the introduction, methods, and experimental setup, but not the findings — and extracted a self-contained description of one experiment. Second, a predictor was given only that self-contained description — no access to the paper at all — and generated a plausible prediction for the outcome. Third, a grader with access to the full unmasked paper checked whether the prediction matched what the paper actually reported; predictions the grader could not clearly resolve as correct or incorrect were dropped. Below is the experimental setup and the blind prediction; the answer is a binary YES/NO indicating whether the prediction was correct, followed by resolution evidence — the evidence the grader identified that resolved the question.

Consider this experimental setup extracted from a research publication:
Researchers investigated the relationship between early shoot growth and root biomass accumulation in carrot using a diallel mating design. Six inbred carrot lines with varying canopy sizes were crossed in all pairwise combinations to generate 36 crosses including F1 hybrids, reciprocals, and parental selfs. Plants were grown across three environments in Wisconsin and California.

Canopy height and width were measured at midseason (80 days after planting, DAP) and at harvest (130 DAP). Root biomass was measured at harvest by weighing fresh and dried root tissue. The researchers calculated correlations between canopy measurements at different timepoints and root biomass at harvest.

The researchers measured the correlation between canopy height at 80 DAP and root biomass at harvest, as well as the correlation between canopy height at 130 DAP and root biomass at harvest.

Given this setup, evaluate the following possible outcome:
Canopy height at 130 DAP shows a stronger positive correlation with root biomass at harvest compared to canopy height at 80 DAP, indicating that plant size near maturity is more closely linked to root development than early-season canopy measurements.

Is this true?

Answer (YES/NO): NO